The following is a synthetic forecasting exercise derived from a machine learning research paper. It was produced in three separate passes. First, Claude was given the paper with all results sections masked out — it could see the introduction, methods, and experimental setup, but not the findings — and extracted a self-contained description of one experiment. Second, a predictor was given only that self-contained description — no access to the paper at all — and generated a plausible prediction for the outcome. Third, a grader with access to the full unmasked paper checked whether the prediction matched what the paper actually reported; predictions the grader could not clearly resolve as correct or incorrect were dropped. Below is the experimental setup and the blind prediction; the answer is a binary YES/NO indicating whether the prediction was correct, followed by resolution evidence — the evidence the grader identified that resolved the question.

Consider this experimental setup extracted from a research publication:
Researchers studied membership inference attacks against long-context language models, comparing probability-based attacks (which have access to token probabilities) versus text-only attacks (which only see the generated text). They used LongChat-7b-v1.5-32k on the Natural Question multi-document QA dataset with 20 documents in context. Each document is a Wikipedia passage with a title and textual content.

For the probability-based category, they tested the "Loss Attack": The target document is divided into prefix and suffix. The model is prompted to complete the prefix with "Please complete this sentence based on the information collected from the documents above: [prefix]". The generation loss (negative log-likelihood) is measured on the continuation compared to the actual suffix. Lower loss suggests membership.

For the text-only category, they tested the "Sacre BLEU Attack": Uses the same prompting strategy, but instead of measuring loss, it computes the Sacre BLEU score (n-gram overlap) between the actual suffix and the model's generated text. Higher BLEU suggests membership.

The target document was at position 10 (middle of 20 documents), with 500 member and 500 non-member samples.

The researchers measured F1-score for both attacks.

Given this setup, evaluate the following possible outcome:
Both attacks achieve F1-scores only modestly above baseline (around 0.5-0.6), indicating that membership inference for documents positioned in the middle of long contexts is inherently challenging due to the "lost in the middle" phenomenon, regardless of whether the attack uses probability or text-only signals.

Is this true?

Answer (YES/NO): NO